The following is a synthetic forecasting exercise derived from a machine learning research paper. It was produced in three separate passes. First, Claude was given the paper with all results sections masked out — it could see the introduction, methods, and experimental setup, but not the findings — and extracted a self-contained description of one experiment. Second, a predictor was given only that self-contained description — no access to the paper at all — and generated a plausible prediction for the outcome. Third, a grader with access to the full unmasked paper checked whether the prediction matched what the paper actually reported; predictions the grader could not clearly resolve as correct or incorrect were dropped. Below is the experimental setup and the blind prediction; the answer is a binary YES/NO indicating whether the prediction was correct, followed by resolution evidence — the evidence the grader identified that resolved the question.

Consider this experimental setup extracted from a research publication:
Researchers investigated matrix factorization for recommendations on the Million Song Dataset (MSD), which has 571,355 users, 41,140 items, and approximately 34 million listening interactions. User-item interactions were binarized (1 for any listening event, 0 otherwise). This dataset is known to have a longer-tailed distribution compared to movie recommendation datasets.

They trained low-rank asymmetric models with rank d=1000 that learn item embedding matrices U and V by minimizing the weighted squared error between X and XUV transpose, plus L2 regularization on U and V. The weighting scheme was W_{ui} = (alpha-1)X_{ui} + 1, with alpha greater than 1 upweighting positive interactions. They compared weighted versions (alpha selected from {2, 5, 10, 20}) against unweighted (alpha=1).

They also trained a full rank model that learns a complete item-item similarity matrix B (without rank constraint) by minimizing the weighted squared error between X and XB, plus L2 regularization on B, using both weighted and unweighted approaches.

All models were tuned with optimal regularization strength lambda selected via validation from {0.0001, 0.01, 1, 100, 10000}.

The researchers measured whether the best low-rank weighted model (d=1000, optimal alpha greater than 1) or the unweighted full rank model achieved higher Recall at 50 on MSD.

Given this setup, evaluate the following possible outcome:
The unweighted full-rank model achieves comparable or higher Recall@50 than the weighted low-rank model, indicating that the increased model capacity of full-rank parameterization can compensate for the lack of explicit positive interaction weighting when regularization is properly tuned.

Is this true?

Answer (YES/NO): YES